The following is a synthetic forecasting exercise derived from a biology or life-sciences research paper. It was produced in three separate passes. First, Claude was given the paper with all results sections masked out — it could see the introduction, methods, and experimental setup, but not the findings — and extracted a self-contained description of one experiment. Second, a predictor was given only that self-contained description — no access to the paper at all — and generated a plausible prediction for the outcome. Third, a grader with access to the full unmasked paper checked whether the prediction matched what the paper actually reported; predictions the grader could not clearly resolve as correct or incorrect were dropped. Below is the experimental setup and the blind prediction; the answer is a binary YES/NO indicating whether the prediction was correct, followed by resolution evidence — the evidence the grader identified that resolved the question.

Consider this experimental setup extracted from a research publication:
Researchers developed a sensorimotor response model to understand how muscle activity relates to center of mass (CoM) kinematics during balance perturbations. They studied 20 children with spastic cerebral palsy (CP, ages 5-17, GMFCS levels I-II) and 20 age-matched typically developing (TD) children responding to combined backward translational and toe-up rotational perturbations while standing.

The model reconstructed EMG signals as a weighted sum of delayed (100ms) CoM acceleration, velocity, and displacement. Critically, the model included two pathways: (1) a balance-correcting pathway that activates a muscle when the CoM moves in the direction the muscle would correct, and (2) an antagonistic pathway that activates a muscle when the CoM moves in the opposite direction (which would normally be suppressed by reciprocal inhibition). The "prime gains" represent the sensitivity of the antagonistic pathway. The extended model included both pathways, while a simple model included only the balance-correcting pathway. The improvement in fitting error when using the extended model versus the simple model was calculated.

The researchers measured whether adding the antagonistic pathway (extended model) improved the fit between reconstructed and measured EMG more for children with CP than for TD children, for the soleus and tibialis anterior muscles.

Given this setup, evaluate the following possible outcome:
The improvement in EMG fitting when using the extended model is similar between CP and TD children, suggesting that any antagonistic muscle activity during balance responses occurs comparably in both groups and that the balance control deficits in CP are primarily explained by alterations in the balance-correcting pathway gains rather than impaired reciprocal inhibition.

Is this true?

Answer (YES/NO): NO